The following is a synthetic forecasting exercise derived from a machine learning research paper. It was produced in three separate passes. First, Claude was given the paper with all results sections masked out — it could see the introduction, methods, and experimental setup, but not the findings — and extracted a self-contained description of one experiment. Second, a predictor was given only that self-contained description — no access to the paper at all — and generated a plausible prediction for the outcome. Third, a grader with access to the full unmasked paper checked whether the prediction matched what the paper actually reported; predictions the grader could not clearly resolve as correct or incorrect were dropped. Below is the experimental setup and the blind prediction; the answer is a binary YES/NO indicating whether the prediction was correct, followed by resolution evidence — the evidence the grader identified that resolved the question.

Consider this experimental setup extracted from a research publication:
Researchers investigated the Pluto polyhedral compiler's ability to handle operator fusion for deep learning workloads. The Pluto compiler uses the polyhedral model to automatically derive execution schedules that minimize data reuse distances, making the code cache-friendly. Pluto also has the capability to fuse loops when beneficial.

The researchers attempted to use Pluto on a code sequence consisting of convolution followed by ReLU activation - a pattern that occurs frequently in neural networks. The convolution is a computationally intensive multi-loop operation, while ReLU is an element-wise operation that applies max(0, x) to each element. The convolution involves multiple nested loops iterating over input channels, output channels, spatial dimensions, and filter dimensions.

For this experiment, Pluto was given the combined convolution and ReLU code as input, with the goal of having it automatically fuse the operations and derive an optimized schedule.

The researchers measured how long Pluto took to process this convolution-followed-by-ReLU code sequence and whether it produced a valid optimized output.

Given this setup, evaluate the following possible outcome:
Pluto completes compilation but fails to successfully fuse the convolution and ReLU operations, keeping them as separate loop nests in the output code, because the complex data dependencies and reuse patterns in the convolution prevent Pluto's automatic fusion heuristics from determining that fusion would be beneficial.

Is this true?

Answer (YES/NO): NO